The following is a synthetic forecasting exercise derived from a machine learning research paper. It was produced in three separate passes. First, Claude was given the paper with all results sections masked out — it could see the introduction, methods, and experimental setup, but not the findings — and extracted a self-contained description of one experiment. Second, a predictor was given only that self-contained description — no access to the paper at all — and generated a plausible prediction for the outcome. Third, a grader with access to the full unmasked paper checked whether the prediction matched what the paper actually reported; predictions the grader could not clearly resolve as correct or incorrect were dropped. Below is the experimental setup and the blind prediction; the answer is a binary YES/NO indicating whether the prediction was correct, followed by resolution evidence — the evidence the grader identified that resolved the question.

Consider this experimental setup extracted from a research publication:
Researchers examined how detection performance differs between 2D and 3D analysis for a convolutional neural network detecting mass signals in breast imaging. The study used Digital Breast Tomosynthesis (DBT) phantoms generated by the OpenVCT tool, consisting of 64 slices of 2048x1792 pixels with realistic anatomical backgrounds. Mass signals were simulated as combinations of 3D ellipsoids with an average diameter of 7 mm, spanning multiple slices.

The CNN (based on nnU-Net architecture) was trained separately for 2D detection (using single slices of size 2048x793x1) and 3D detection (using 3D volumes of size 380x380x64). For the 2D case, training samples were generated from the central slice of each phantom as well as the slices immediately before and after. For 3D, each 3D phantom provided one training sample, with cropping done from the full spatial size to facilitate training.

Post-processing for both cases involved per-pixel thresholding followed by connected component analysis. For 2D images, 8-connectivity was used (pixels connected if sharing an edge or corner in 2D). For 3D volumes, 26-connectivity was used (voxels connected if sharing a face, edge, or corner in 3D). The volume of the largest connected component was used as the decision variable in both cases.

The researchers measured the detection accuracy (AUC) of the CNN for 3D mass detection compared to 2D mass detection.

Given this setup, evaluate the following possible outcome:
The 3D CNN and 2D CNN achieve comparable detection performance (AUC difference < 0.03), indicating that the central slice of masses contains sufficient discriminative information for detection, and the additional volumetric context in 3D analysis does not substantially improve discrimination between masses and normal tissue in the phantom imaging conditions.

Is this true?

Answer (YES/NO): YES